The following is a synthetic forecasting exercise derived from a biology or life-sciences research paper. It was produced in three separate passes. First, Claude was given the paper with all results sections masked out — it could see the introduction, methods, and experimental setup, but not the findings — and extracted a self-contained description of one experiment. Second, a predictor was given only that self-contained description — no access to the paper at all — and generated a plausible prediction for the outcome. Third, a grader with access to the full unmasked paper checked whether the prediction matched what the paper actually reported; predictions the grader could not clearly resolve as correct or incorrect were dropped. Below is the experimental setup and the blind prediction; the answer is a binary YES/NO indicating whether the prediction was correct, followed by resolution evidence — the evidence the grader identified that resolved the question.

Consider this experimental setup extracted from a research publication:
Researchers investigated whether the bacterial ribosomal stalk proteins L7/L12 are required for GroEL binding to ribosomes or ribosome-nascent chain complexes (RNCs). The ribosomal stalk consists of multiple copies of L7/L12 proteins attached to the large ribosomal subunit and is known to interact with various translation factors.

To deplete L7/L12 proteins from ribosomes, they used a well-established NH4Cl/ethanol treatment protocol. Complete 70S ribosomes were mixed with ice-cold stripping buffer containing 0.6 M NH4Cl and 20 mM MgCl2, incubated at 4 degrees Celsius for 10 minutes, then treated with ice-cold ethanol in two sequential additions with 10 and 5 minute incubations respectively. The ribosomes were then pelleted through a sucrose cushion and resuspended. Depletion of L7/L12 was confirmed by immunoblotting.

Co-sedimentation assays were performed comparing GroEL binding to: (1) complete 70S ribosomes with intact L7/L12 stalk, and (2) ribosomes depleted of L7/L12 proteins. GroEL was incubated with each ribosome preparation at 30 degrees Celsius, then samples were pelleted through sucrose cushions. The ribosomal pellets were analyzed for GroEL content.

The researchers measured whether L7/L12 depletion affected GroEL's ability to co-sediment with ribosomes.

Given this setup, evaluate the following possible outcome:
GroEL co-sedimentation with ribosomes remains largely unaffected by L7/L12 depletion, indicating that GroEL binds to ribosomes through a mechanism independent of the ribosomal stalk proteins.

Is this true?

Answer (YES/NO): YES